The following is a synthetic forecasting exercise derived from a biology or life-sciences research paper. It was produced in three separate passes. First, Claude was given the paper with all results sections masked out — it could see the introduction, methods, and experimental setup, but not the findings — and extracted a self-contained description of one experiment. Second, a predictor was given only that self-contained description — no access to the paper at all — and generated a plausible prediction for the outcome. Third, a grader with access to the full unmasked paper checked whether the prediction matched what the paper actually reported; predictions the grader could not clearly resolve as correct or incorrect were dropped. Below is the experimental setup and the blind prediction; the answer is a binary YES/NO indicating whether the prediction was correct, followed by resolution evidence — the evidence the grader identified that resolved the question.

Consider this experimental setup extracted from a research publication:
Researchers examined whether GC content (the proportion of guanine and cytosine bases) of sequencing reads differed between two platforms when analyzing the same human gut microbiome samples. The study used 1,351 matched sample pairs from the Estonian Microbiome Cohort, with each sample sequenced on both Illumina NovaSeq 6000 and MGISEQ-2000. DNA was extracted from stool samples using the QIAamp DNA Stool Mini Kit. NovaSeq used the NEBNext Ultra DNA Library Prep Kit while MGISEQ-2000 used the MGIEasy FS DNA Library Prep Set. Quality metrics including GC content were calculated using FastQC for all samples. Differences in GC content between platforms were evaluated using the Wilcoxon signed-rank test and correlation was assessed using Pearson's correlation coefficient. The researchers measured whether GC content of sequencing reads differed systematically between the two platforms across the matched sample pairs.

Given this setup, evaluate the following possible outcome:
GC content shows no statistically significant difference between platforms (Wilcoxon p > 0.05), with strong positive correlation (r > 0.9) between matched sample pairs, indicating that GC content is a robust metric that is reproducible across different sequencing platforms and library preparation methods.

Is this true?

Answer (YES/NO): NO